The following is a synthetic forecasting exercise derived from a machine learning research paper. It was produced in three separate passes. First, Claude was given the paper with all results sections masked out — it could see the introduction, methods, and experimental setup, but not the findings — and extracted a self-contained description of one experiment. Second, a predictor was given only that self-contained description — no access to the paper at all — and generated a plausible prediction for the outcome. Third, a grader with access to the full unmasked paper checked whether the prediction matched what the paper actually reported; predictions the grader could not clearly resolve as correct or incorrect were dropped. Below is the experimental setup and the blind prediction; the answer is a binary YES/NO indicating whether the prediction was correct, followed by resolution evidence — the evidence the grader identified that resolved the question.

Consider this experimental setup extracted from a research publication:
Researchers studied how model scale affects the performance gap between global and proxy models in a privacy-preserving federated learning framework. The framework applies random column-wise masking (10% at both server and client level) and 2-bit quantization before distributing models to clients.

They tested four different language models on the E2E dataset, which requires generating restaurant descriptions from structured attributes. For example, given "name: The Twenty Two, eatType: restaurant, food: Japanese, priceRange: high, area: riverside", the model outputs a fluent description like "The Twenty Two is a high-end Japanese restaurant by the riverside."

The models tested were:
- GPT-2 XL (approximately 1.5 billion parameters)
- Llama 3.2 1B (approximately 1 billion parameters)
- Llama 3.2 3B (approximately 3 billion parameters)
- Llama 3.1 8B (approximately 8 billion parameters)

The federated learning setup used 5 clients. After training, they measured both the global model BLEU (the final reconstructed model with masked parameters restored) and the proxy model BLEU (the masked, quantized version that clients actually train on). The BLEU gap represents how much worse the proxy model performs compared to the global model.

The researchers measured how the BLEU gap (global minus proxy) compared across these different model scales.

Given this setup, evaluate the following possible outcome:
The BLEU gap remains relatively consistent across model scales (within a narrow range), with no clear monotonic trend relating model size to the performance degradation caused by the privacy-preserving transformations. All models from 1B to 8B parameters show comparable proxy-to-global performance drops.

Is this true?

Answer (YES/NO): YES